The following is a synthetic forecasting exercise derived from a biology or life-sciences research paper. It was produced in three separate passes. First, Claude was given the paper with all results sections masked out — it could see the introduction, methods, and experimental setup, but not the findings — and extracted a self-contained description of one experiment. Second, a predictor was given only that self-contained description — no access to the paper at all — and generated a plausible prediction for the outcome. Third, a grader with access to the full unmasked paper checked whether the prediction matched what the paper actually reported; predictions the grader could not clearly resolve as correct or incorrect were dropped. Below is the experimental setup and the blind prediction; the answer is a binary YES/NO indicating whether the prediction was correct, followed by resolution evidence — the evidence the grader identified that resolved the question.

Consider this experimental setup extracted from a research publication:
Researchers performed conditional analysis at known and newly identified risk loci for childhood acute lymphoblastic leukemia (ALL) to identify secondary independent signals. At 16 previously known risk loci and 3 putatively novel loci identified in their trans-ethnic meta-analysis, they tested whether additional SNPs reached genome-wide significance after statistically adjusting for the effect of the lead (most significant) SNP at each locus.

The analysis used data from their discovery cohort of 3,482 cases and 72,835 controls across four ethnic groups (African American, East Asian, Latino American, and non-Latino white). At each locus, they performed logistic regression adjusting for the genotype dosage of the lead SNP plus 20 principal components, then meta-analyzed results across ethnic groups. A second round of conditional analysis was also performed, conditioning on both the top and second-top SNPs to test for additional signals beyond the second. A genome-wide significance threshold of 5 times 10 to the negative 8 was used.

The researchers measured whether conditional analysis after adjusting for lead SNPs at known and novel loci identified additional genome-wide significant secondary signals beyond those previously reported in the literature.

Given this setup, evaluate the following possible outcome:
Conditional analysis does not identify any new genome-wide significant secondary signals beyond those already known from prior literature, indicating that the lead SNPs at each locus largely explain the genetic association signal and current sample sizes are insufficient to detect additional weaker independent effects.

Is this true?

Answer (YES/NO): NO